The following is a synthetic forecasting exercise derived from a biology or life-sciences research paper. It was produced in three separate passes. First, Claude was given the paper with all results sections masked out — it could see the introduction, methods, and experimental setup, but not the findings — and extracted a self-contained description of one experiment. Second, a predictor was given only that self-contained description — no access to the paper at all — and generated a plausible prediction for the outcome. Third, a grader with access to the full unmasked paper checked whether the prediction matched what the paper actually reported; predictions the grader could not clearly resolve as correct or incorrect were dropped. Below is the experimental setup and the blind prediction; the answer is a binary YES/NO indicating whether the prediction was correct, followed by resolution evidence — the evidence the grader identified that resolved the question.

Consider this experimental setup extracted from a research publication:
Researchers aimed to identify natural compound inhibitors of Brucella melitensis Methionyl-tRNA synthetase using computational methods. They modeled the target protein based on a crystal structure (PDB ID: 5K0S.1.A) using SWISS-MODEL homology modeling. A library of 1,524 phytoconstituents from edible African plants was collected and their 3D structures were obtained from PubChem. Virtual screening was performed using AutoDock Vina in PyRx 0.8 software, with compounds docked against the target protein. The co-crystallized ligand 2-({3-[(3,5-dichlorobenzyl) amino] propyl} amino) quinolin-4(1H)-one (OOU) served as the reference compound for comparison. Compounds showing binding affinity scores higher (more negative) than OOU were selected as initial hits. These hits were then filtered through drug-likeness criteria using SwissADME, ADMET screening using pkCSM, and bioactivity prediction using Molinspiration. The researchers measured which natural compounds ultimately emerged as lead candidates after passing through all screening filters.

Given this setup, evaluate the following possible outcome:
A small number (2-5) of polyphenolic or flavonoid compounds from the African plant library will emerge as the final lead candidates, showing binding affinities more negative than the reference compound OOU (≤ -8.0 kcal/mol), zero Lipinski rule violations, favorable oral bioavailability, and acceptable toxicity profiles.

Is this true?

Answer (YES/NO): NO